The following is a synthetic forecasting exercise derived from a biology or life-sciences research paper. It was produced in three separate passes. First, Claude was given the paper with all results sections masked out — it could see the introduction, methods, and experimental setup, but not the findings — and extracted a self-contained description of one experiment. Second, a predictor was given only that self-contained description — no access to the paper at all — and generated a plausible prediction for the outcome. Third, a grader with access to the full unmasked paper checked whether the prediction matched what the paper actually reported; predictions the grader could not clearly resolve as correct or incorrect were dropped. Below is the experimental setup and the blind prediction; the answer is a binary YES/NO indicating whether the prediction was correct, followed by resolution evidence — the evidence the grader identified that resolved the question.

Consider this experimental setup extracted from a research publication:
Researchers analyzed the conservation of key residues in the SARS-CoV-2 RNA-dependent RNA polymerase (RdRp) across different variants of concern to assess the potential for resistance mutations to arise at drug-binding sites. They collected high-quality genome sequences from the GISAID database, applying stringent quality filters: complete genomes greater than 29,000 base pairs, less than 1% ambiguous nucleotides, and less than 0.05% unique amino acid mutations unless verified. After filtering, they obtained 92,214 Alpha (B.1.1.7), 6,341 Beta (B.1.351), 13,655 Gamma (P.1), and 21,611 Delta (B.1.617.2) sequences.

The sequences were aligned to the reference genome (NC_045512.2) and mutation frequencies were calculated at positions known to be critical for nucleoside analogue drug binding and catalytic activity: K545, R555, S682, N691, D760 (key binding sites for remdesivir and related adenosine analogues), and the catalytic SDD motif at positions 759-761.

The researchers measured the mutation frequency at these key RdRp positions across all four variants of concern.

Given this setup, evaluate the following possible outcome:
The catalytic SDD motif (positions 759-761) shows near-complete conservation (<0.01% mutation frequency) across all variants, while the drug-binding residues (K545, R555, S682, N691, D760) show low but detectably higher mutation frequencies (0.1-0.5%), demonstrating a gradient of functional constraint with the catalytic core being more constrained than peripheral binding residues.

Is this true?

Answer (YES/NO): NO